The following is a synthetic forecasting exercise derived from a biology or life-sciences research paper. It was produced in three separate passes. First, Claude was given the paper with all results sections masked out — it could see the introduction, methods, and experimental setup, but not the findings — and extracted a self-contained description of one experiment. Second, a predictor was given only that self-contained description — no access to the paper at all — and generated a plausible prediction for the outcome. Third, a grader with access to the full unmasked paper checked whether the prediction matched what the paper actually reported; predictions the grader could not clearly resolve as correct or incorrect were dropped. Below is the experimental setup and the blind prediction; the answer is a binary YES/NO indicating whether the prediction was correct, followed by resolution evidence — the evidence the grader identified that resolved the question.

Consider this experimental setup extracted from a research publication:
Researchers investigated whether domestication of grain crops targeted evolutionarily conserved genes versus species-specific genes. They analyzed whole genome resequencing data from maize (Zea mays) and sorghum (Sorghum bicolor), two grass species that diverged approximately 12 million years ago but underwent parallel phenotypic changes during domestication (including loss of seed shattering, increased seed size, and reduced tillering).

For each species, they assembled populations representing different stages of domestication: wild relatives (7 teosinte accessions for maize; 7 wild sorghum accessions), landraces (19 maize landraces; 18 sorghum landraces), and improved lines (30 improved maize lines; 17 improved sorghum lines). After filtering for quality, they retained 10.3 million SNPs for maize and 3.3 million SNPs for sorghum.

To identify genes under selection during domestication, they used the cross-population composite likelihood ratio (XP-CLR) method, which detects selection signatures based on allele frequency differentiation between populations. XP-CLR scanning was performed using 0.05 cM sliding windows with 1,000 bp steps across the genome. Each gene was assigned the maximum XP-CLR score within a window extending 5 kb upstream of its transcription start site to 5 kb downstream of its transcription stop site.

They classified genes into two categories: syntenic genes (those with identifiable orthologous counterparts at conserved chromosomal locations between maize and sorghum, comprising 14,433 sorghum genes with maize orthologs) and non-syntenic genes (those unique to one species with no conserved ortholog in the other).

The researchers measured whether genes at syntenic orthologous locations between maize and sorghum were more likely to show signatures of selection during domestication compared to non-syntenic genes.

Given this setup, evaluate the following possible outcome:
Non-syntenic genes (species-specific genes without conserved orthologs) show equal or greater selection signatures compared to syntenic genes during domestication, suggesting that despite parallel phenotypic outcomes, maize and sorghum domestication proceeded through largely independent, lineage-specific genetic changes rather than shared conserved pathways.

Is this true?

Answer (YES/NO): NO